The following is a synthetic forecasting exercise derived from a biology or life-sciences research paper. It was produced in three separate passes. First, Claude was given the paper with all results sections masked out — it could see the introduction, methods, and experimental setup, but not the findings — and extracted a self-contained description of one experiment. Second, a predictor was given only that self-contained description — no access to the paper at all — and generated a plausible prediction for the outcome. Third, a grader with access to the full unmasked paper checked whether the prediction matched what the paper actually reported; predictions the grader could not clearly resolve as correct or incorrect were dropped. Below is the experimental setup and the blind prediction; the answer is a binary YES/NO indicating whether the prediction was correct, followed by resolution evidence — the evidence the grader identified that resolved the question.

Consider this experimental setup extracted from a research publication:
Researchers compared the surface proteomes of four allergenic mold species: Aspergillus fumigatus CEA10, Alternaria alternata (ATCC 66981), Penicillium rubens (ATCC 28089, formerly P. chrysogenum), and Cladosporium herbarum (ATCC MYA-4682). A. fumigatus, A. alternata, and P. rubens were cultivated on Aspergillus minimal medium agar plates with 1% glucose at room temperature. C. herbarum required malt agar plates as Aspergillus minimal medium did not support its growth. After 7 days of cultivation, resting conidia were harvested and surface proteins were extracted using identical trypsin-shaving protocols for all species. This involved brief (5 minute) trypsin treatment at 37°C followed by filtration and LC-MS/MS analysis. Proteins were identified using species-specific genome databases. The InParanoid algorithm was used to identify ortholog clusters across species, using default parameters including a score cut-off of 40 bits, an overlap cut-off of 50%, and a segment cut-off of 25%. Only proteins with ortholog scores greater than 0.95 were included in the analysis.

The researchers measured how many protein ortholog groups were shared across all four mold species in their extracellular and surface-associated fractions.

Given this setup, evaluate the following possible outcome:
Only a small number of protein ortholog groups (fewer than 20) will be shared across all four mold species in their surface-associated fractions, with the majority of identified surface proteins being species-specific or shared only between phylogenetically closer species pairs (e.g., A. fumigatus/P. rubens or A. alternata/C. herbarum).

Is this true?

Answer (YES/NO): NO